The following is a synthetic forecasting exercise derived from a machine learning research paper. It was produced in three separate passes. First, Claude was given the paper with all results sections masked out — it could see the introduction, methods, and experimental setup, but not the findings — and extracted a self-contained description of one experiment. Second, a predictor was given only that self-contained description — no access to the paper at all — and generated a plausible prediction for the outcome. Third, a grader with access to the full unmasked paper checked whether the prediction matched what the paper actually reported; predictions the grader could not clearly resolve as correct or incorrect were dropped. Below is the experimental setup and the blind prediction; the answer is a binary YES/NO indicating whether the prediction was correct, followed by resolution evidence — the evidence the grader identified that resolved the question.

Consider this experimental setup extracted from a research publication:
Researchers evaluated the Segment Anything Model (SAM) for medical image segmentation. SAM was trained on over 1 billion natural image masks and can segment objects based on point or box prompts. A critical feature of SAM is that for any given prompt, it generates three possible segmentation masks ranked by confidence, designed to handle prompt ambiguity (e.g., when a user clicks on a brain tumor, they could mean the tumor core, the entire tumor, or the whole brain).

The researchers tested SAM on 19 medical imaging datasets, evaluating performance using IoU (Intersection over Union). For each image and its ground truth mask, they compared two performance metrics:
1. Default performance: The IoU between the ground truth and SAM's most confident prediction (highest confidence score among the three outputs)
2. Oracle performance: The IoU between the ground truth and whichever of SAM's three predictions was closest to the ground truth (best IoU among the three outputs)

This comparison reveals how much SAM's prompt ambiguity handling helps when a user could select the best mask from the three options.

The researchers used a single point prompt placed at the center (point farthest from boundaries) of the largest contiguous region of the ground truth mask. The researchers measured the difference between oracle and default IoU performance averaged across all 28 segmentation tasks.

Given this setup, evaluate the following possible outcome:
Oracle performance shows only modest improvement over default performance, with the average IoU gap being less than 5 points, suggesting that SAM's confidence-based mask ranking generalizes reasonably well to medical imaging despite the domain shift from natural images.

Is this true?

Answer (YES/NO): NO